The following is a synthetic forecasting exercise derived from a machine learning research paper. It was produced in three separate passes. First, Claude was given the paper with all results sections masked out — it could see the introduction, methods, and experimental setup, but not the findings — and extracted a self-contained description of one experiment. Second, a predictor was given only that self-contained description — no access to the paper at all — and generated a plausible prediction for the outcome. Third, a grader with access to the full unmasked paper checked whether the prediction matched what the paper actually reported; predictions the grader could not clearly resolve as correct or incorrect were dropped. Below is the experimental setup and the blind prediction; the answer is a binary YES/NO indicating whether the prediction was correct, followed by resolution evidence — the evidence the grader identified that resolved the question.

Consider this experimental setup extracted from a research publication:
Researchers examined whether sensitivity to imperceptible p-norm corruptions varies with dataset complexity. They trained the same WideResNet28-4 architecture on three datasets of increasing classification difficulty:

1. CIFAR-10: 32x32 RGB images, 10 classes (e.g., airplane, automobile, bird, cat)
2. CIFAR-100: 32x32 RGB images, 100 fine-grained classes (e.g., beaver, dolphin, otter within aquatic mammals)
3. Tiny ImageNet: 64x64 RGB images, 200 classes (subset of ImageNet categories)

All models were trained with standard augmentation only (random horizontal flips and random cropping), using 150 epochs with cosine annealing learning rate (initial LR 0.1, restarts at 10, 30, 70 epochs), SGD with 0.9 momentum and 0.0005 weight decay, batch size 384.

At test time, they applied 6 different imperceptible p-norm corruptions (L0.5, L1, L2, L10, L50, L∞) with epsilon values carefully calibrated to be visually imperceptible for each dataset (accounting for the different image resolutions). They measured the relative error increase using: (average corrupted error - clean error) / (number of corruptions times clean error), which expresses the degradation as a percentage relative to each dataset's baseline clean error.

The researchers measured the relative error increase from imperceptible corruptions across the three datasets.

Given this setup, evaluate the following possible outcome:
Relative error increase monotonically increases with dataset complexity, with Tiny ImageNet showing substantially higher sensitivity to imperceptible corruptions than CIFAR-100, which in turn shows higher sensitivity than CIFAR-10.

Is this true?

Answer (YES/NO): NO